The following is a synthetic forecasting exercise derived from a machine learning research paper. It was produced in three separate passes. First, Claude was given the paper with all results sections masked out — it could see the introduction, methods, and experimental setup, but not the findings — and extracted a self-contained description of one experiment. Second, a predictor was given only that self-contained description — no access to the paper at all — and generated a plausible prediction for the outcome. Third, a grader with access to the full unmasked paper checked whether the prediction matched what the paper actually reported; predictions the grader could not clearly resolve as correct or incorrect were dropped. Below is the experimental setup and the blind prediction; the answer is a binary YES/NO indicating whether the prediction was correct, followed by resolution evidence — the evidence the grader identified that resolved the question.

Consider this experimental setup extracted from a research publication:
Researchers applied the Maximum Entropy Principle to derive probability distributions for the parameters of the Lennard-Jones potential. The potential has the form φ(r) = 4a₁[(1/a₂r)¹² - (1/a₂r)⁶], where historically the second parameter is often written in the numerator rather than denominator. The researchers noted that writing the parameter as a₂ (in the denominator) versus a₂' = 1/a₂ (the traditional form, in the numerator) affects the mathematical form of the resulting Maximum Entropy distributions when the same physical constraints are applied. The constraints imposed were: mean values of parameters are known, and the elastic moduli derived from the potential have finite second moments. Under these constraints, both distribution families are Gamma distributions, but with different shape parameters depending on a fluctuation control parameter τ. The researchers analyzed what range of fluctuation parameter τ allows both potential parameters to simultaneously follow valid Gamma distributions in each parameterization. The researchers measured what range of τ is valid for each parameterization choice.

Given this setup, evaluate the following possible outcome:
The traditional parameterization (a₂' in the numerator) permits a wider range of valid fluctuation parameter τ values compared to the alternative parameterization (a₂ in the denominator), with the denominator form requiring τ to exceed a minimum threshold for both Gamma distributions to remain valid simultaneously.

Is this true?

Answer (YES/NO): NO